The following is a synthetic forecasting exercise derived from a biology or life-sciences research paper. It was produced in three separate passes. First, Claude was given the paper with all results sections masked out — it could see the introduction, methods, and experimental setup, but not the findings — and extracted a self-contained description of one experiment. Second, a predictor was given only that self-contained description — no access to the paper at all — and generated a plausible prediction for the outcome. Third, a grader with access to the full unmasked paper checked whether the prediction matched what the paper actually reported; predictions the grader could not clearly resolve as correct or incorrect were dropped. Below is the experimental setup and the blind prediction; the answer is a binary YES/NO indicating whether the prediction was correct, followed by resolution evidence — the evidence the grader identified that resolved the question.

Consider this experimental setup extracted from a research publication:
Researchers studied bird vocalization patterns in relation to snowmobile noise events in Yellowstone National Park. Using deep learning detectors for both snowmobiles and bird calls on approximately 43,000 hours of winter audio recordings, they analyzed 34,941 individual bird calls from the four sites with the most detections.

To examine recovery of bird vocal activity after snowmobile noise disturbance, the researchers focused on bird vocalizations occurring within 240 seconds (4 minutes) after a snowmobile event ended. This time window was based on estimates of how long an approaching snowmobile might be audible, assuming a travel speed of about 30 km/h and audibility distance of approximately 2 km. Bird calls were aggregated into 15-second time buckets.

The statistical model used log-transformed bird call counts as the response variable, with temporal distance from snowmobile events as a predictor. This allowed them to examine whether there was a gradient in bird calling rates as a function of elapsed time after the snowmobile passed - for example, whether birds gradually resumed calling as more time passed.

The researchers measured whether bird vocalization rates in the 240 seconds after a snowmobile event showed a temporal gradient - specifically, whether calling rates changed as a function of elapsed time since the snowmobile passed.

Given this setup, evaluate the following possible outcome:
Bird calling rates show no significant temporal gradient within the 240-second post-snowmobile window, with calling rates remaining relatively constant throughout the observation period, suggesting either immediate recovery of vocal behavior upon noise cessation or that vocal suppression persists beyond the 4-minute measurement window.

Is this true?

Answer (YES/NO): NO